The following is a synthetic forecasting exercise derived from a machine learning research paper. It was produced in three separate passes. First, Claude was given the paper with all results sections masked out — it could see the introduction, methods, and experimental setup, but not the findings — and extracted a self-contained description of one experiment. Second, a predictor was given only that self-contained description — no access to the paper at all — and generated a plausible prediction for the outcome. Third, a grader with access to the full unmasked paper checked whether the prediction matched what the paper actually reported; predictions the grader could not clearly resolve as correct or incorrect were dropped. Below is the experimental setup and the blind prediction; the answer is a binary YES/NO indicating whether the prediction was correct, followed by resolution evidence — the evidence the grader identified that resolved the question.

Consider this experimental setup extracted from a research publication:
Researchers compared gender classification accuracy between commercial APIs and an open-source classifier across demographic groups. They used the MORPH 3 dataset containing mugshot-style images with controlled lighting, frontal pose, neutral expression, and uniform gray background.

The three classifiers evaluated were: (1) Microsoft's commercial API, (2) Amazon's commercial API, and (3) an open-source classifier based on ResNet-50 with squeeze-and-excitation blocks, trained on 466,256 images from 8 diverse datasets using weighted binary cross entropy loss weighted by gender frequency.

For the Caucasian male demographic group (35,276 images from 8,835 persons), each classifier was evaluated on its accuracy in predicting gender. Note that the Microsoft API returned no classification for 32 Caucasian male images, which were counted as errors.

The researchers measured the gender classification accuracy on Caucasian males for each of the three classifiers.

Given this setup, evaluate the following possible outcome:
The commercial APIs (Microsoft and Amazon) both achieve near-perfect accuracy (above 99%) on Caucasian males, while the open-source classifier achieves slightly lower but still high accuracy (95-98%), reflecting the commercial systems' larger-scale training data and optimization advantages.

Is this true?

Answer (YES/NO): NO